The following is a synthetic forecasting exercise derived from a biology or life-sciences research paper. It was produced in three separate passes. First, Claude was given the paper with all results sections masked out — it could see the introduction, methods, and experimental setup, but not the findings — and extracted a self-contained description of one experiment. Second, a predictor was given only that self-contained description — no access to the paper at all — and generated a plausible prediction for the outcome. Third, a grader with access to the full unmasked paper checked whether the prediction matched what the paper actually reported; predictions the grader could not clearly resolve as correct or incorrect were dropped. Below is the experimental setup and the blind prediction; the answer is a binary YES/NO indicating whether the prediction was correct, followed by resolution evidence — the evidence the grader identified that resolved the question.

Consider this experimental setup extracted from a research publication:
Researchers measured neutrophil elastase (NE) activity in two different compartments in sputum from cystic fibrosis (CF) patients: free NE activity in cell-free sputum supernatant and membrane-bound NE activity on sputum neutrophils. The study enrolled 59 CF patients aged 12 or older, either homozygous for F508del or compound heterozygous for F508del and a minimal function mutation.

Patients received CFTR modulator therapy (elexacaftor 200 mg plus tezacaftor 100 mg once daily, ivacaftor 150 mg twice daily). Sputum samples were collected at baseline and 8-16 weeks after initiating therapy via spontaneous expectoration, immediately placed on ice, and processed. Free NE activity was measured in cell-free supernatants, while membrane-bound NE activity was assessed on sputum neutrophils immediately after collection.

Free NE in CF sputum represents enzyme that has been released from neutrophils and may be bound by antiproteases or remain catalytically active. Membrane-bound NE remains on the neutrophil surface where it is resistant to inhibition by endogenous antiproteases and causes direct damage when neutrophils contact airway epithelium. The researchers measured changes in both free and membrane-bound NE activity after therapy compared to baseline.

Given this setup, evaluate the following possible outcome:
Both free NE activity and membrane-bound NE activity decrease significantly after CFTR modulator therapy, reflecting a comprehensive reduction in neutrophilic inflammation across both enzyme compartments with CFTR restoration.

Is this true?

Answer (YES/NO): YES